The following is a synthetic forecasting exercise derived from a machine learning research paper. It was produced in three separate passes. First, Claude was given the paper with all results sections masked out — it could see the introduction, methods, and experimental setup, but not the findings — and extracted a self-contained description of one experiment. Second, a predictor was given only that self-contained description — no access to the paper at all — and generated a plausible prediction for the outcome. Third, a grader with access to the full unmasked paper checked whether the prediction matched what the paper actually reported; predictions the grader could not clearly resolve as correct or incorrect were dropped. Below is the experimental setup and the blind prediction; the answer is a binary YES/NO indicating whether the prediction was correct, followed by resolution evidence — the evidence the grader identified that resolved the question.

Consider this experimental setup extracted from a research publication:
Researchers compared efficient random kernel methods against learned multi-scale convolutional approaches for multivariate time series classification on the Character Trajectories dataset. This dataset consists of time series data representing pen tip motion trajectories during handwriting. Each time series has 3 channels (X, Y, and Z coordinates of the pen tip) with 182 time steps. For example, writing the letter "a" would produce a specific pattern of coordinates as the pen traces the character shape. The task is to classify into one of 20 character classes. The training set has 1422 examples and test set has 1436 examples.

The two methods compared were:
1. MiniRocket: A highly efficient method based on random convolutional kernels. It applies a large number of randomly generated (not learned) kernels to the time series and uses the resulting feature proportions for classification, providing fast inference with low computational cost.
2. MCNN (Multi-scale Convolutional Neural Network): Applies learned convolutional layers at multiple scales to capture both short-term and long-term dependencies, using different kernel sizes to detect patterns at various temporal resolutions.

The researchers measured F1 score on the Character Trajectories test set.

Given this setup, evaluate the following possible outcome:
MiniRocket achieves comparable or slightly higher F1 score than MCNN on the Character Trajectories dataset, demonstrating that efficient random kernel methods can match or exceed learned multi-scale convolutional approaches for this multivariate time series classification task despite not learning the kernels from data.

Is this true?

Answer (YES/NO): NO